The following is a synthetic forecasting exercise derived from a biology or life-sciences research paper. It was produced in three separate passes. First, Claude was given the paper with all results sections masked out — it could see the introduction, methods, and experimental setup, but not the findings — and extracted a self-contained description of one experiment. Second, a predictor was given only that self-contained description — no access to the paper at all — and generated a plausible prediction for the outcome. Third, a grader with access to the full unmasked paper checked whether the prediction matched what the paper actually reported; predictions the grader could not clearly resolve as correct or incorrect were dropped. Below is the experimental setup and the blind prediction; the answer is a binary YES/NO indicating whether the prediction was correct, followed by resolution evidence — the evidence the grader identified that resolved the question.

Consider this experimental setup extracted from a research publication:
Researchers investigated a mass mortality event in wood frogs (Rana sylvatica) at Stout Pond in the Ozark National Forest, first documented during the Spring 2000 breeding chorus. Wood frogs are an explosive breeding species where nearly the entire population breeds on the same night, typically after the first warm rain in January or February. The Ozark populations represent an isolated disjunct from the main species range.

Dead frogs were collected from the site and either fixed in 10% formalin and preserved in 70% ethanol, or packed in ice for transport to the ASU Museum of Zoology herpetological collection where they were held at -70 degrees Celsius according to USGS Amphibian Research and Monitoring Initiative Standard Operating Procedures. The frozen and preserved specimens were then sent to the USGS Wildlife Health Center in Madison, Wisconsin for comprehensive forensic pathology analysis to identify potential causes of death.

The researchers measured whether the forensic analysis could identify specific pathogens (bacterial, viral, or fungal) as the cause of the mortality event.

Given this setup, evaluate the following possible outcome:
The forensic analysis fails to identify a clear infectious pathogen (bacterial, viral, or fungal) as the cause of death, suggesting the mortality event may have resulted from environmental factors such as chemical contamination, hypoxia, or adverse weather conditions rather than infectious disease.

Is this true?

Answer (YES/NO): YES